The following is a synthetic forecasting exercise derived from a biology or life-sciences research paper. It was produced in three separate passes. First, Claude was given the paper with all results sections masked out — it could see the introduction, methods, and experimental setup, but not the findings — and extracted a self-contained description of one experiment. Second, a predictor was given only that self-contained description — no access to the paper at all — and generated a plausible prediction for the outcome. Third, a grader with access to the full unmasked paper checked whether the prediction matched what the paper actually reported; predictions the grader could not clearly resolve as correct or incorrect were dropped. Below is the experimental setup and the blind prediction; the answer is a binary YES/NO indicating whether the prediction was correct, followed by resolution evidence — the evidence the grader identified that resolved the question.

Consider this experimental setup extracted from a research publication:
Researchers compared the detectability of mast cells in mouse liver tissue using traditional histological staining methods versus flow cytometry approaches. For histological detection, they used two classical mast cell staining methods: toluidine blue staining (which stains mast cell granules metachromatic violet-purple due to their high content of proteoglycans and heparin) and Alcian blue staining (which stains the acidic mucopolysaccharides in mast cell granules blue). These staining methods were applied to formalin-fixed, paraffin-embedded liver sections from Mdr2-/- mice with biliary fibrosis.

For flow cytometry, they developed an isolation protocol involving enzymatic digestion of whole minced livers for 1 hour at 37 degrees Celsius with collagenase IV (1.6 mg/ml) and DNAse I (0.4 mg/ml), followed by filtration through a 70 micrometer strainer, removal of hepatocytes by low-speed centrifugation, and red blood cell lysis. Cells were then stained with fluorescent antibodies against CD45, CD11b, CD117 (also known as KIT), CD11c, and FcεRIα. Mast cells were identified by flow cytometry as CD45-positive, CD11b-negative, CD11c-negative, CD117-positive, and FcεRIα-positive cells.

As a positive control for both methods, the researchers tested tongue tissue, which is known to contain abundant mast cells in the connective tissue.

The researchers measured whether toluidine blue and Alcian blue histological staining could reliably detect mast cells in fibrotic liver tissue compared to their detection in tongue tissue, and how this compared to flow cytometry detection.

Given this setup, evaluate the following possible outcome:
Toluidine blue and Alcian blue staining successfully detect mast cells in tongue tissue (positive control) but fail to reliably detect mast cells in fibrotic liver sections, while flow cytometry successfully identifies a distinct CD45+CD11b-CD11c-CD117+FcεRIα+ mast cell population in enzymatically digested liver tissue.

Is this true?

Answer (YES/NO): NO